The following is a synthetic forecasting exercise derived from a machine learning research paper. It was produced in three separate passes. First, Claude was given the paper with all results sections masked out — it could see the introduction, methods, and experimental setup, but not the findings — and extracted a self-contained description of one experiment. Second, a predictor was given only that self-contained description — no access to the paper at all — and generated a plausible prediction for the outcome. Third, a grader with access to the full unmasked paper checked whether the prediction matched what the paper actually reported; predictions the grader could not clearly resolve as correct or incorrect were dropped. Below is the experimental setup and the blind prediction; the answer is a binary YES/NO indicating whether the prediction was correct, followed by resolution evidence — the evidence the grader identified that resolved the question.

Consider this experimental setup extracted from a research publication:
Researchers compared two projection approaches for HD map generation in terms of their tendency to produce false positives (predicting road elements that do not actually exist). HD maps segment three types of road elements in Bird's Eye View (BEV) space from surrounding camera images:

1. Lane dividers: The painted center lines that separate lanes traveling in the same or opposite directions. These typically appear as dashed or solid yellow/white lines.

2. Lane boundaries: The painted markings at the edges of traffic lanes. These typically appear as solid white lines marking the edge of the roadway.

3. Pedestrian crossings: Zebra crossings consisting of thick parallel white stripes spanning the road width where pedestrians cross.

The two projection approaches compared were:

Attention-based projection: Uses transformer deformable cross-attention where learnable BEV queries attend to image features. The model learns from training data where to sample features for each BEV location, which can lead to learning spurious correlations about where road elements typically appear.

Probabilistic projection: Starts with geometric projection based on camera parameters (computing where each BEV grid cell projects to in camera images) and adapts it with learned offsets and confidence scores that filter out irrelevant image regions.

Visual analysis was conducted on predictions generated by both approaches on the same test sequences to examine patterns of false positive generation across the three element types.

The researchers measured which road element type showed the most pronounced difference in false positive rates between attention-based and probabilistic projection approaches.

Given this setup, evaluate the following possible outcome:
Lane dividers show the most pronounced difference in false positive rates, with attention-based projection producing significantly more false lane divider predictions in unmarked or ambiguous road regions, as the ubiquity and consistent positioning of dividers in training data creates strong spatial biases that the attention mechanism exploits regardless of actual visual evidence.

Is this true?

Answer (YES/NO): NO